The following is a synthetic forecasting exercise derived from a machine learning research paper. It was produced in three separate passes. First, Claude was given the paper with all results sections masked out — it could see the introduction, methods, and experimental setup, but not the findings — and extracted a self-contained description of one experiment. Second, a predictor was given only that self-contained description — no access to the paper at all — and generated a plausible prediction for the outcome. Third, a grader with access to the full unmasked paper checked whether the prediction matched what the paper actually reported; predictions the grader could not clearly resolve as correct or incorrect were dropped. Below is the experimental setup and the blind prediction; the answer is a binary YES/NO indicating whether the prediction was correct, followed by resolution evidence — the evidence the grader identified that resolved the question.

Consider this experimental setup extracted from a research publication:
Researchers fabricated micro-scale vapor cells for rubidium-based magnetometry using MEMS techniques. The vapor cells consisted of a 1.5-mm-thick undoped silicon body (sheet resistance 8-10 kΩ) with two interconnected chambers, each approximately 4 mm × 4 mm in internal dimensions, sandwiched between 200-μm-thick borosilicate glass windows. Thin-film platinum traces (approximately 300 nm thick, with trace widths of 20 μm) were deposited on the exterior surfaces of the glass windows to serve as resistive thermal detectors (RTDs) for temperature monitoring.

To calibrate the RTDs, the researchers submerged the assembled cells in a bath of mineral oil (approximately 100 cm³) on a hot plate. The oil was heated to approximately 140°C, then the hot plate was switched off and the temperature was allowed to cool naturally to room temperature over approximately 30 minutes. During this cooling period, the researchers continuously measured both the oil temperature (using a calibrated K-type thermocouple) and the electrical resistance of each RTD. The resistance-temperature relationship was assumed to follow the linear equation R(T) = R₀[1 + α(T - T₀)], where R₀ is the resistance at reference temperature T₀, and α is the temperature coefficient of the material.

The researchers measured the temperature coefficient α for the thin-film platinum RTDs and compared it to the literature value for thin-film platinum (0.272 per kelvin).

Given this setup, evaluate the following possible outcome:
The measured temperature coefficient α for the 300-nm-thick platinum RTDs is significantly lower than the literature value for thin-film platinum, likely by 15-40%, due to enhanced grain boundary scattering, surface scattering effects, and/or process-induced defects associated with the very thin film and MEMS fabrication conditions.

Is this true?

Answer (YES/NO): NO